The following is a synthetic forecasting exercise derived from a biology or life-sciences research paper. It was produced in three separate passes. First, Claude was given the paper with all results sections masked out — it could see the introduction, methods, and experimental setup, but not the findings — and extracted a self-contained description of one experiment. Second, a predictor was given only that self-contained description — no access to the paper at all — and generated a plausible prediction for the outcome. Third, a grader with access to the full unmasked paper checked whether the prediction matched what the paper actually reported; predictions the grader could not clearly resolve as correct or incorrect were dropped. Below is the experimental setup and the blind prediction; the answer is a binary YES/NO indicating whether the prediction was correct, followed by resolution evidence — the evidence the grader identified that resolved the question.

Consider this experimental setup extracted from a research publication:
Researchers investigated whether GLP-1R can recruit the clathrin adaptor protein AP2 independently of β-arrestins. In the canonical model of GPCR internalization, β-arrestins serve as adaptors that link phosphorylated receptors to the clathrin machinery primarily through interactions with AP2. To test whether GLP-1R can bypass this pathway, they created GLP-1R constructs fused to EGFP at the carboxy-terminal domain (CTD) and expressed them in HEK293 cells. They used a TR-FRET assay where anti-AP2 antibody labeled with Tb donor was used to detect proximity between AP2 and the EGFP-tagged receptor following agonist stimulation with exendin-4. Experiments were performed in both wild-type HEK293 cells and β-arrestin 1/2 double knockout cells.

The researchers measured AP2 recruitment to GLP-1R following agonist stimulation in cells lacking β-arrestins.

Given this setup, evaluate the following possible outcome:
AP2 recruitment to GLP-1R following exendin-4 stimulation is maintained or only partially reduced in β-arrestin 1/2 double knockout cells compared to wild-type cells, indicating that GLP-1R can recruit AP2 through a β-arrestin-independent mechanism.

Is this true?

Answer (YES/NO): YES